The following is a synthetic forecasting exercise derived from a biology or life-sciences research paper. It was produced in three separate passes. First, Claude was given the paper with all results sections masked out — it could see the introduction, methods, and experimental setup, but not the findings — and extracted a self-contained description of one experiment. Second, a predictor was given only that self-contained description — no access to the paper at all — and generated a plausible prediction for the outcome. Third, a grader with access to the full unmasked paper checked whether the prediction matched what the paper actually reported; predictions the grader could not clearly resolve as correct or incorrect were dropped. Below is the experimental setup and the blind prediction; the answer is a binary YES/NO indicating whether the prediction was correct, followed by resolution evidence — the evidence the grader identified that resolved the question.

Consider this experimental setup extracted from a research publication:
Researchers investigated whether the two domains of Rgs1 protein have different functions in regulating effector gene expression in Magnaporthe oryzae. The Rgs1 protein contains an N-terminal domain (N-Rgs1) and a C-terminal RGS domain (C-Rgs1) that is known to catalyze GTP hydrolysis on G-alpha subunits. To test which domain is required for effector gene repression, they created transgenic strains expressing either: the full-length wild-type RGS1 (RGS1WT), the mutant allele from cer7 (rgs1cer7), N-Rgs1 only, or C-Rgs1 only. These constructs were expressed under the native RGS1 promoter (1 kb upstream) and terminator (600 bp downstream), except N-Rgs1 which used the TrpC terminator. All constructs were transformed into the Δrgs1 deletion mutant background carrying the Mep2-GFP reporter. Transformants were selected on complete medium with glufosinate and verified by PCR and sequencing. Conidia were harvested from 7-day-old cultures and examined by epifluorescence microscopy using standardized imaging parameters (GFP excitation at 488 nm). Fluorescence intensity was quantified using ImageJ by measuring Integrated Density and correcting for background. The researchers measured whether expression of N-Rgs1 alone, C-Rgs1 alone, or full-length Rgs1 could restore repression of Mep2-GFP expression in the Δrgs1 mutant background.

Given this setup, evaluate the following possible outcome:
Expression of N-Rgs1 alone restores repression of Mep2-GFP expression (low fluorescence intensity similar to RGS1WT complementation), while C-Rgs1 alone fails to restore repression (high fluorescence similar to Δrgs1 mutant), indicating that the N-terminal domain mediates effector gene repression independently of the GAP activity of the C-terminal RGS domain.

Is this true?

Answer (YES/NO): YES